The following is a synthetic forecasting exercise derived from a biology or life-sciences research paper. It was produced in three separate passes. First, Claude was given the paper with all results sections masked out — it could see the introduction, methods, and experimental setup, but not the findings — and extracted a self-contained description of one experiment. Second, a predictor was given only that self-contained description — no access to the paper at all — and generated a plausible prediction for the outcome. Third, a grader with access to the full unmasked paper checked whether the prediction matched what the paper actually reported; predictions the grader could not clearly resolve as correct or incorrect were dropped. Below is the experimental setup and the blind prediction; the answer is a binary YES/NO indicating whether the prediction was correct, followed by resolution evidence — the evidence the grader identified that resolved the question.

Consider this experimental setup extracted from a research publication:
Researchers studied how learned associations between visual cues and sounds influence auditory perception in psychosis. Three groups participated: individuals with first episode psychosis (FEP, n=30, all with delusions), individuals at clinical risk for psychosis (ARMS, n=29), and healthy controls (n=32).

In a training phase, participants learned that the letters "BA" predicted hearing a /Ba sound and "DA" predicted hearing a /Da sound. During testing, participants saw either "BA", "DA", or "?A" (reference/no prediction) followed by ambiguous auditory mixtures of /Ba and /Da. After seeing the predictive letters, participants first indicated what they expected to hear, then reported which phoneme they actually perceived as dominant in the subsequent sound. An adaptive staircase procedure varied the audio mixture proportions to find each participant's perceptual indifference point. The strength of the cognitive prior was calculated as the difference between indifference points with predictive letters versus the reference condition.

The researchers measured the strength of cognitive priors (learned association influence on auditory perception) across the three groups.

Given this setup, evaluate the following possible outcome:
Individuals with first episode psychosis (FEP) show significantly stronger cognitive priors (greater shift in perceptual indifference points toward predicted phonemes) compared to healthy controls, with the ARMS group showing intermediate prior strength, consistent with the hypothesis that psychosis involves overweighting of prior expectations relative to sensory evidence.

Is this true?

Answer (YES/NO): NO